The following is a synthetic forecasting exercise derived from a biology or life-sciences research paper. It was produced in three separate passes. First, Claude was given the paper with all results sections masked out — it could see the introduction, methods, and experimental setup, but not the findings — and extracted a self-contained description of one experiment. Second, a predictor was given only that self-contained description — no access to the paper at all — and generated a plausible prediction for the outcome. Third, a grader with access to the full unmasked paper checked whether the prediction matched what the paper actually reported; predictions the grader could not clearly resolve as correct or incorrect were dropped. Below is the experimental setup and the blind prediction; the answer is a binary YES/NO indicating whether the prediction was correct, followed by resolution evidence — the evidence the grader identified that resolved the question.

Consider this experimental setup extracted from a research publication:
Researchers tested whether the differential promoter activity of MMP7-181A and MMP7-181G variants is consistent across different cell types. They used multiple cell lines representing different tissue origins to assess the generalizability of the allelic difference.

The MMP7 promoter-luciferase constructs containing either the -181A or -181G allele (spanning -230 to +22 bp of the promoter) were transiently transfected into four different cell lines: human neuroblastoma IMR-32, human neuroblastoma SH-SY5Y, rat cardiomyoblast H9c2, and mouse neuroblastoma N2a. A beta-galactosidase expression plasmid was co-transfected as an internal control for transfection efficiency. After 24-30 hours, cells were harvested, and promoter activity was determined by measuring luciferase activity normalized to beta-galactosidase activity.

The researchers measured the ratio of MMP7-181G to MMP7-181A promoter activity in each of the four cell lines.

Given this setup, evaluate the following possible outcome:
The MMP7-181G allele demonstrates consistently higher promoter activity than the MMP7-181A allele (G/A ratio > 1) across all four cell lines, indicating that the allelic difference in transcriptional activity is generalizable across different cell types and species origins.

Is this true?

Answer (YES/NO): YES